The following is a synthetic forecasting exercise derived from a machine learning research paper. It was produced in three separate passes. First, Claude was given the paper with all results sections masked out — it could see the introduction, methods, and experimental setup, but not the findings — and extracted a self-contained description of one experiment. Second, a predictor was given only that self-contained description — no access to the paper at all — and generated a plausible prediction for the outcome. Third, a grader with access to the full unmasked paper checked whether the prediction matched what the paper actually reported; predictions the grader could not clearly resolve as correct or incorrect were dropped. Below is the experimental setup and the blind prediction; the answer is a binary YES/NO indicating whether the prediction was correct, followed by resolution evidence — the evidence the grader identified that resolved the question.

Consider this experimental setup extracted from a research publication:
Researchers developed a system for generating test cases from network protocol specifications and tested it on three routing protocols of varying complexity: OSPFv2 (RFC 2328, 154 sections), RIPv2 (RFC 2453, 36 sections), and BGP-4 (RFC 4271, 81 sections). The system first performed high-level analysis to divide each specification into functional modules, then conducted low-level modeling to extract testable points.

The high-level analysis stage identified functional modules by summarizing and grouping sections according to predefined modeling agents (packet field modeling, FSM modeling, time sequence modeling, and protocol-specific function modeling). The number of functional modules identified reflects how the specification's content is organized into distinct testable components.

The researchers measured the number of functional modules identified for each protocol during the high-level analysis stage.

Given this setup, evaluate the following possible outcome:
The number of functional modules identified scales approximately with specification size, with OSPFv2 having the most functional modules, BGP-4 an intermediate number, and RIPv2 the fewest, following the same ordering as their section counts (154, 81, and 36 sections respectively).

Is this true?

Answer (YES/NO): YES